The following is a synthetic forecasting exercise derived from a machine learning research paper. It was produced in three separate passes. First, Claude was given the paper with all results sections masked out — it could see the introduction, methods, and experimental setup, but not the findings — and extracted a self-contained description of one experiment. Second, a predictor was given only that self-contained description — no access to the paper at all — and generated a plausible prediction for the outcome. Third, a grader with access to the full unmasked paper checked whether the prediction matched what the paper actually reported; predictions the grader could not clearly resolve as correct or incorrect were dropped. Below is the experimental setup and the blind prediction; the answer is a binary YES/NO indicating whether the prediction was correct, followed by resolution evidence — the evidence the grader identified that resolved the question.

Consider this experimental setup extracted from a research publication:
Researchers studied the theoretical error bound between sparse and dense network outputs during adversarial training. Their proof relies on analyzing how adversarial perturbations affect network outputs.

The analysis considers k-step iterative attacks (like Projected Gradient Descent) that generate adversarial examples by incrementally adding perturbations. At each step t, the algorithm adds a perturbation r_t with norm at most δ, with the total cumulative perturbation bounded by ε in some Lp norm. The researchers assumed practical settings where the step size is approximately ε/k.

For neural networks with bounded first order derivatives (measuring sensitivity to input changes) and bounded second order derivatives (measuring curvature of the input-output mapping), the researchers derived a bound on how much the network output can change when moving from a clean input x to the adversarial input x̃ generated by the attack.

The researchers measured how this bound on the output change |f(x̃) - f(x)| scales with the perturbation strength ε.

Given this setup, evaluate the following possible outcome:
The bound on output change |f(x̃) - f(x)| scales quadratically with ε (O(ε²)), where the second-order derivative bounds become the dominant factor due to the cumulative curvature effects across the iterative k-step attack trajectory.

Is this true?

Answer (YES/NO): NO